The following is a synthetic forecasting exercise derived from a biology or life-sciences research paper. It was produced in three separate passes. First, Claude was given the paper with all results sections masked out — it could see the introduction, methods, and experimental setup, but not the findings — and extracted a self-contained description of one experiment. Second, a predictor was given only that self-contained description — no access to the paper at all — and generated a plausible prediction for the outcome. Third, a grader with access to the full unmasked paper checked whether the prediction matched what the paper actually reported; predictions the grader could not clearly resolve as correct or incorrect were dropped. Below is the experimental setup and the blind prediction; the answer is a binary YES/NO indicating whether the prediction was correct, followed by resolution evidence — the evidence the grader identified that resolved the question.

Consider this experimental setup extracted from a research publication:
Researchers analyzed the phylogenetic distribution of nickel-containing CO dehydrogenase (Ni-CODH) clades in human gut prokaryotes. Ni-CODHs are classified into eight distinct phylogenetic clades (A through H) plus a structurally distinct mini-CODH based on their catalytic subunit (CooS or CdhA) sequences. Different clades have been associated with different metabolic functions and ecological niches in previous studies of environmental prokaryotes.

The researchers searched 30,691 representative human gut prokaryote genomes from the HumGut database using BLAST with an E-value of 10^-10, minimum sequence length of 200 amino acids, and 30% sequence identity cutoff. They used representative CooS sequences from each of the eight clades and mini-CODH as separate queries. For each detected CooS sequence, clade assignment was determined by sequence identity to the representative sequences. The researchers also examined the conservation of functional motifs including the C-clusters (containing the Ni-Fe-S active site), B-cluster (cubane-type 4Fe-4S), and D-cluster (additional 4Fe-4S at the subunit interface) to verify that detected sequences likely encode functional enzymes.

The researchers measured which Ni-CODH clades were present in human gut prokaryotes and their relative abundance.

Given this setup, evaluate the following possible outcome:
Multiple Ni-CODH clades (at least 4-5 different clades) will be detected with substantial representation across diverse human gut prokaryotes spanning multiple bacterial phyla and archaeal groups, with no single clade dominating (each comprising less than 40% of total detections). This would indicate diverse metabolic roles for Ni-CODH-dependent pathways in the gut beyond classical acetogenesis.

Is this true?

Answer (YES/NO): NO